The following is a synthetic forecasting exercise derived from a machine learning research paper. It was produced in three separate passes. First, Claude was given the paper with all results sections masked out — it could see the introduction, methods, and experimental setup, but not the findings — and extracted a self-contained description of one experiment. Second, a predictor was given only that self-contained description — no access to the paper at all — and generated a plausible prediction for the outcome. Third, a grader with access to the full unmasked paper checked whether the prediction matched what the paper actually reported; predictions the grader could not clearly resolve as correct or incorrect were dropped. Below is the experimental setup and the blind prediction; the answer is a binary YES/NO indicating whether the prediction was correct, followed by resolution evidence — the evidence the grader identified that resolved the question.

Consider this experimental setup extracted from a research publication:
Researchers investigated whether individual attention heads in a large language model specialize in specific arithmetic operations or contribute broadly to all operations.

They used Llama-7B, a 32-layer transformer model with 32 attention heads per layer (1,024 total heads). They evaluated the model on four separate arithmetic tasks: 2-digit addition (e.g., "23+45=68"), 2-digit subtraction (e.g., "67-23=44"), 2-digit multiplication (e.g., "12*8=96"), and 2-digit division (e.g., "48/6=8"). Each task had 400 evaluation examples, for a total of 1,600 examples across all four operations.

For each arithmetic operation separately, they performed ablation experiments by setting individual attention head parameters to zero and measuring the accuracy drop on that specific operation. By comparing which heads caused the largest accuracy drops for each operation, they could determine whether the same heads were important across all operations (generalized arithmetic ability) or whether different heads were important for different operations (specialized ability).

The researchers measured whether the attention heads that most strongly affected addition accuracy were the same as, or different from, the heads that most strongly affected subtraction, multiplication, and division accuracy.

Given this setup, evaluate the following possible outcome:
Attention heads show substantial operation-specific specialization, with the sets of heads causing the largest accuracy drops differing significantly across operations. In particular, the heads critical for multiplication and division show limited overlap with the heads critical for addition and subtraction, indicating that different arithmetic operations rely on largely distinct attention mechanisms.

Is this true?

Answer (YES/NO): YES